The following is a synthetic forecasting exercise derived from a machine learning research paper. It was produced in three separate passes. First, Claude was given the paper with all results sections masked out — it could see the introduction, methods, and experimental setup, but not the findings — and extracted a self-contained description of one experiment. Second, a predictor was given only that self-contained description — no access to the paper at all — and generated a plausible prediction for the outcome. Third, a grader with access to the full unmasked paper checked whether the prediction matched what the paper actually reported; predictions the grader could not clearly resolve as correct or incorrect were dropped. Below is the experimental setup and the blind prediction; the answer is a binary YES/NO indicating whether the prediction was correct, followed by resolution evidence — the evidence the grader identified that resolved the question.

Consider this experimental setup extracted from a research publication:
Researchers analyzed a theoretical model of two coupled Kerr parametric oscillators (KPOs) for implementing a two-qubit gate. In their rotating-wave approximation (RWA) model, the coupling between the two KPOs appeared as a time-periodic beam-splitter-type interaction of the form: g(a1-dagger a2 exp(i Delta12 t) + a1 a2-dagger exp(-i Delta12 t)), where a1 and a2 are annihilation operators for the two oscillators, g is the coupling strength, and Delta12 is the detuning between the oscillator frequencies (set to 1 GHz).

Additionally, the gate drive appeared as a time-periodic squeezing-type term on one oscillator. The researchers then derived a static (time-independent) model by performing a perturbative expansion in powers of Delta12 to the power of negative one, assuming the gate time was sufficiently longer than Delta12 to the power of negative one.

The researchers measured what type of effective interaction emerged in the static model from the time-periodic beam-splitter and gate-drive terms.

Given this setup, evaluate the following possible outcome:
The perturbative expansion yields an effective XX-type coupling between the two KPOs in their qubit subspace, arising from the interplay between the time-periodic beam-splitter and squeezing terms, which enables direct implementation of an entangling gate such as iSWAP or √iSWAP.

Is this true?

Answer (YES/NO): NO